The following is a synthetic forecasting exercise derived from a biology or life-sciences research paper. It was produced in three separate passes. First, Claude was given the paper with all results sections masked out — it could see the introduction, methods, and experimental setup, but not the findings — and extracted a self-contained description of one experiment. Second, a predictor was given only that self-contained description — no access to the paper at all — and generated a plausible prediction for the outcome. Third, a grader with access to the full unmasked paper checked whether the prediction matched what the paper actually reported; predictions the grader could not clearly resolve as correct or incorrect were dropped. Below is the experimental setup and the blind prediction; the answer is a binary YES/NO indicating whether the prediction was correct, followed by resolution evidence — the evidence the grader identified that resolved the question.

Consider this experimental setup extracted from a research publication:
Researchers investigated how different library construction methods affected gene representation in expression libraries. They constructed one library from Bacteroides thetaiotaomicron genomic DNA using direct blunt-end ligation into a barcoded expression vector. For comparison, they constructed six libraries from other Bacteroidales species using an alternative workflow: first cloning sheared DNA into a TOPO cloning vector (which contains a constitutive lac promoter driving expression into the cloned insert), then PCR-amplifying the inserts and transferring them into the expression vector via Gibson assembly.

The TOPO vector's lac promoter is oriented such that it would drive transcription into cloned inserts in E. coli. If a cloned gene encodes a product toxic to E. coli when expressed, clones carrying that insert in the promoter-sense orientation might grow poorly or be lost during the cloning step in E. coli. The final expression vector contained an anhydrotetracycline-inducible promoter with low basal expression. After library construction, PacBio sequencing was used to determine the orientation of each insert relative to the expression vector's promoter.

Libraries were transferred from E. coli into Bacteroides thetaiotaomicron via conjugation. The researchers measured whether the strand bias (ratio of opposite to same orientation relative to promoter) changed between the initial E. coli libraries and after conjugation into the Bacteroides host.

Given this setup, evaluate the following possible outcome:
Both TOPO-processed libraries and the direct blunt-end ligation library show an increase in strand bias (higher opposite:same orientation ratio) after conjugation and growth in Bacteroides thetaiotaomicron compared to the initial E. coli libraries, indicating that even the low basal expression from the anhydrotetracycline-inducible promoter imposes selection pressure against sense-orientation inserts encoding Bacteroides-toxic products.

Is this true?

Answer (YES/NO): NO